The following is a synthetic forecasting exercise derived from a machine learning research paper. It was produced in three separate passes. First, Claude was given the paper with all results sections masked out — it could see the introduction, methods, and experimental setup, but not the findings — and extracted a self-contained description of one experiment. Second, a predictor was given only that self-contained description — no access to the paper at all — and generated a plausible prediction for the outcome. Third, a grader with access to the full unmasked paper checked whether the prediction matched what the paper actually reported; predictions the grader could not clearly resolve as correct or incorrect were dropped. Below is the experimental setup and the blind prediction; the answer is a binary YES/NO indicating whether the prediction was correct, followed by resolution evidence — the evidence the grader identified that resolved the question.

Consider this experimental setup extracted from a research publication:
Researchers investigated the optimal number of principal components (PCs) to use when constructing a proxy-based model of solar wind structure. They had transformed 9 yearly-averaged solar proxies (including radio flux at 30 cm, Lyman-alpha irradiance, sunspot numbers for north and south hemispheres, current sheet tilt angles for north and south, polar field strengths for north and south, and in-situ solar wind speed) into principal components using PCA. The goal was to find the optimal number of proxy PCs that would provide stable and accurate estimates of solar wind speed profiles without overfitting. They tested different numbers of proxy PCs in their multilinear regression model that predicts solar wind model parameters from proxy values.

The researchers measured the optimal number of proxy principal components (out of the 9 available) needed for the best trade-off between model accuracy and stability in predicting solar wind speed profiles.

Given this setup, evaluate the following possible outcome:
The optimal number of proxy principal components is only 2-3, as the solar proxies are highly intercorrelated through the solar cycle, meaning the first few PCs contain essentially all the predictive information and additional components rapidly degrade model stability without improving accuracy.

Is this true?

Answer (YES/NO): NO